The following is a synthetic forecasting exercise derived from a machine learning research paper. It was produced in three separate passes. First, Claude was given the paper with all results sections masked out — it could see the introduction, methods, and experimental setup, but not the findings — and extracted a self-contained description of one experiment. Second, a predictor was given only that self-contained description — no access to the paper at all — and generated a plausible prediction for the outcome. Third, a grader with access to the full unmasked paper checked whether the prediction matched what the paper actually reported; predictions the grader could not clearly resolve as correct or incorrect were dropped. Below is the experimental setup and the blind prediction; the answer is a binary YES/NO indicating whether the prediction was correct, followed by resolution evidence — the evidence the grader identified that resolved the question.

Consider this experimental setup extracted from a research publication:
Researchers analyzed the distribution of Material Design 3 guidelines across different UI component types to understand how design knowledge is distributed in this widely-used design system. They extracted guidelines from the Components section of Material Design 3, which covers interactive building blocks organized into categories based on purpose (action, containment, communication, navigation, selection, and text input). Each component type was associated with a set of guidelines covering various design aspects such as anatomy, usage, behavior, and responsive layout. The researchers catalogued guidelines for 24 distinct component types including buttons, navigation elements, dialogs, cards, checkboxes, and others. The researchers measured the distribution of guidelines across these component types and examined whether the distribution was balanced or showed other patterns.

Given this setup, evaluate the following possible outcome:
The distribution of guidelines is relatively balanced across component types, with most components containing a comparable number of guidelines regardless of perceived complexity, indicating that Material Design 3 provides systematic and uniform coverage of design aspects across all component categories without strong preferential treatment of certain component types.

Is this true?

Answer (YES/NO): NO